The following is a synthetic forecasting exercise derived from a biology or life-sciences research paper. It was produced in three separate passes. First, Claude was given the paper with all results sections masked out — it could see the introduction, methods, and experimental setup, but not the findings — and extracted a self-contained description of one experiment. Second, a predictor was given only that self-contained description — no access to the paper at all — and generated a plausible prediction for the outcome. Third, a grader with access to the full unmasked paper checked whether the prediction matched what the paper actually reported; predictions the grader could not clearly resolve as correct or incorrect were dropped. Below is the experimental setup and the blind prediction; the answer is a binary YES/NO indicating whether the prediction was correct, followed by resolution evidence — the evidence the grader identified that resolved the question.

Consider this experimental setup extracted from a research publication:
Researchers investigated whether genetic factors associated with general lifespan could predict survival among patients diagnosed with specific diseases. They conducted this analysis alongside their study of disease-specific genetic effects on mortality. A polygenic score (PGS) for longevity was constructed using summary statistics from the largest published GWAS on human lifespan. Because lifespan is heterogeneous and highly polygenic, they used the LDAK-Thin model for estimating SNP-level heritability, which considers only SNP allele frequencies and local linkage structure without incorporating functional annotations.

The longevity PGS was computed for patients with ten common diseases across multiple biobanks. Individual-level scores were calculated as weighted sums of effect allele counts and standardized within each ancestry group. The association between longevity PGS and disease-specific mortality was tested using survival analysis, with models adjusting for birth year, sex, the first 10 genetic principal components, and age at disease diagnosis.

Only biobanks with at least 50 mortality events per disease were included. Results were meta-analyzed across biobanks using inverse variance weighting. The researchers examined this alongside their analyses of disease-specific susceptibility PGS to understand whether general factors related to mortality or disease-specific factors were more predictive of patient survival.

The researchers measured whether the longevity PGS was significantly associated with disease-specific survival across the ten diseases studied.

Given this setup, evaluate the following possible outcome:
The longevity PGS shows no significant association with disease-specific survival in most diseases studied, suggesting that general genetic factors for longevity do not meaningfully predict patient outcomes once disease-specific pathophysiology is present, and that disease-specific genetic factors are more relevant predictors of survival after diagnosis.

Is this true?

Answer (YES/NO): NO